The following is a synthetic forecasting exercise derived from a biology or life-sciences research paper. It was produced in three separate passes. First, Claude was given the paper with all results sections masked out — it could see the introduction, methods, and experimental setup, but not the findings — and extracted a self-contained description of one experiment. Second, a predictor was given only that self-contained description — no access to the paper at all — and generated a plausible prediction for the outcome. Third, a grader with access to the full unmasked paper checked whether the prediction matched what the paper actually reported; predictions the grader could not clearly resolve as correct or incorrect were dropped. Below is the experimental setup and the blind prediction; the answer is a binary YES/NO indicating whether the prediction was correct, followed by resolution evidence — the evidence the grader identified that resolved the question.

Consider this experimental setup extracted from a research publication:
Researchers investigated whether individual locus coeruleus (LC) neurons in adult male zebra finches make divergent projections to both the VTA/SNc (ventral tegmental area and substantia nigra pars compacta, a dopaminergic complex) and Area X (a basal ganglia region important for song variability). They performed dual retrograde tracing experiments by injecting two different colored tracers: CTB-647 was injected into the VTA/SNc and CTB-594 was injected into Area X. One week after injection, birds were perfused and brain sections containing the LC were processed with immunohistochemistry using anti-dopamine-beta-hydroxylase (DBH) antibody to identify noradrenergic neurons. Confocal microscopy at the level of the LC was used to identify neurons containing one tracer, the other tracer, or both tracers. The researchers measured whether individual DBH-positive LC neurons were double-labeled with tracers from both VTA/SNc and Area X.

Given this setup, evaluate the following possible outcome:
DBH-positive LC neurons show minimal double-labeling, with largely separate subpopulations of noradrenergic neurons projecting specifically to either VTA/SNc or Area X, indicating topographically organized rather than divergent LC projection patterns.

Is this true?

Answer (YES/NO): NO